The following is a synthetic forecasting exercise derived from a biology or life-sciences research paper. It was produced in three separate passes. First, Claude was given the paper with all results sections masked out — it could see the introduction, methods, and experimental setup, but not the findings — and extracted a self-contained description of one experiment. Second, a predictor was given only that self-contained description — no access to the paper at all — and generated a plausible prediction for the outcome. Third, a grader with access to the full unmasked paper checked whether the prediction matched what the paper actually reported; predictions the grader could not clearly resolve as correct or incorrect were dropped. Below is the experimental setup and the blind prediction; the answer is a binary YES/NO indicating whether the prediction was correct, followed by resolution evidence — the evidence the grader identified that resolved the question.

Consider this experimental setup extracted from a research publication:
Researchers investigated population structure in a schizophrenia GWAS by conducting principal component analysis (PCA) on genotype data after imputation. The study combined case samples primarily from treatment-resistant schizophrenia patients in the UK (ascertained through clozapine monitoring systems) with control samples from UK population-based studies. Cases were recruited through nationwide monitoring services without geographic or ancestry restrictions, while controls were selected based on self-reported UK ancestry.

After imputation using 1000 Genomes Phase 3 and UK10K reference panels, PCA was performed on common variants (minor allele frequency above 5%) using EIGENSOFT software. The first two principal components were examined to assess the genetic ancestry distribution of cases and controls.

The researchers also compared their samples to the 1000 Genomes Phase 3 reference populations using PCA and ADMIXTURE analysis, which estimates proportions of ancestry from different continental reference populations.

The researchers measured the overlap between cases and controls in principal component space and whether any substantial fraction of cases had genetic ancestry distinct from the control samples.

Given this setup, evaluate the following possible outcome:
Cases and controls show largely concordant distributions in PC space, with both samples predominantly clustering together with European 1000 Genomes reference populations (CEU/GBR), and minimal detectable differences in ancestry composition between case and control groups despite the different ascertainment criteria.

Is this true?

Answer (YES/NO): NO